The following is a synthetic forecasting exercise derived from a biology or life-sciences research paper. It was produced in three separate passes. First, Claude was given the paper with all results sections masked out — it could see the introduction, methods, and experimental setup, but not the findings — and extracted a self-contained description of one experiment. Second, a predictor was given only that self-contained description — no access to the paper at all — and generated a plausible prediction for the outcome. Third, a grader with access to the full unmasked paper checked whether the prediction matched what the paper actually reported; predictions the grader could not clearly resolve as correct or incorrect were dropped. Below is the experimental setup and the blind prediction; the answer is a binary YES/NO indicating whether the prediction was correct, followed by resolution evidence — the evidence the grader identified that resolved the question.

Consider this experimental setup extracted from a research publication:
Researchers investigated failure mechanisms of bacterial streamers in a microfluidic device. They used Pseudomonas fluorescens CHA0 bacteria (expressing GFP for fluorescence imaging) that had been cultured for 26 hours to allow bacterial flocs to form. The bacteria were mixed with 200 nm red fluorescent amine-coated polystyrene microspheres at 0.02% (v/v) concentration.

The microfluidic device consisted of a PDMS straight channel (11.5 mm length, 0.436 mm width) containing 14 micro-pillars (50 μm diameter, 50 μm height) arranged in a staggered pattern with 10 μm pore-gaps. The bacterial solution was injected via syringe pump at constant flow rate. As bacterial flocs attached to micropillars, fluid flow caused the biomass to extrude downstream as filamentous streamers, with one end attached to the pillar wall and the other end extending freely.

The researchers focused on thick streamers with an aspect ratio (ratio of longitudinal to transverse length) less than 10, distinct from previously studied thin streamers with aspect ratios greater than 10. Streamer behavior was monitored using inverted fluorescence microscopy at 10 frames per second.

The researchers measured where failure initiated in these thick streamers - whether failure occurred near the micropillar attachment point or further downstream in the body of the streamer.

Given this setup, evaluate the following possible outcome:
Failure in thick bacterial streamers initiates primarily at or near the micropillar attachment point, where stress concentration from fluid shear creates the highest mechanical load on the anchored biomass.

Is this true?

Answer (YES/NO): NO